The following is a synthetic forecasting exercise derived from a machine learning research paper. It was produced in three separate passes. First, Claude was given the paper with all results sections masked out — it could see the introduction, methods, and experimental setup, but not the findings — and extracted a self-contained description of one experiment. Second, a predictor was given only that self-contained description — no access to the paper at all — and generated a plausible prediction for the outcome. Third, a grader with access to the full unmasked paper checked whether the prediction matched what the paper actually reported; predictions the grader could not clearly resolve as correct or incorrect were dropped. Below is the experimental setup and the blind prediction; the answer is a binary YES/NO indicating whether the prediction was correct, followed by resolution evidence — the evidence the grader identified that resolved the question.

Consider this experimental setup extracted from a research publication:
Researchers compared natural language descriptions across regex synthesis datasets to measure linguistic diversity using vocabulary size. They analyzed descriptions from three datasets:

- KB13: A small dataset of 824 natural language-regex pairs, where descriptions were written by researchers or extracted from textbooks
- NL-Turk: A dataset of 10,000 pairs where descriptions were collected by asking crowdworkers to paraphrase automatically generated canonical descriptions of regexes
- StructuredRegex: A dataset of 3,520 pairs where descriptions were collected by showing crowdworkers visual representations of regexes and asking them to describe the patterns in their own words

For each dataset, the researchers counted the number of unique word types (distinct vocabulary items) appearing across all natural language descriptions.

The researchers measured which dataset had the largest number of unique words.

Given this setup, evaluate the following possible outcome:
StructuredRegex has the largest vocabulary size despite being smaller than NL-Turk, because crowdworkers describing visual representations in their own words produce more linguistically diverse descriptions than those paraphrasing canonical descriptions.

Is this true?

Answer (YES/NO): YES